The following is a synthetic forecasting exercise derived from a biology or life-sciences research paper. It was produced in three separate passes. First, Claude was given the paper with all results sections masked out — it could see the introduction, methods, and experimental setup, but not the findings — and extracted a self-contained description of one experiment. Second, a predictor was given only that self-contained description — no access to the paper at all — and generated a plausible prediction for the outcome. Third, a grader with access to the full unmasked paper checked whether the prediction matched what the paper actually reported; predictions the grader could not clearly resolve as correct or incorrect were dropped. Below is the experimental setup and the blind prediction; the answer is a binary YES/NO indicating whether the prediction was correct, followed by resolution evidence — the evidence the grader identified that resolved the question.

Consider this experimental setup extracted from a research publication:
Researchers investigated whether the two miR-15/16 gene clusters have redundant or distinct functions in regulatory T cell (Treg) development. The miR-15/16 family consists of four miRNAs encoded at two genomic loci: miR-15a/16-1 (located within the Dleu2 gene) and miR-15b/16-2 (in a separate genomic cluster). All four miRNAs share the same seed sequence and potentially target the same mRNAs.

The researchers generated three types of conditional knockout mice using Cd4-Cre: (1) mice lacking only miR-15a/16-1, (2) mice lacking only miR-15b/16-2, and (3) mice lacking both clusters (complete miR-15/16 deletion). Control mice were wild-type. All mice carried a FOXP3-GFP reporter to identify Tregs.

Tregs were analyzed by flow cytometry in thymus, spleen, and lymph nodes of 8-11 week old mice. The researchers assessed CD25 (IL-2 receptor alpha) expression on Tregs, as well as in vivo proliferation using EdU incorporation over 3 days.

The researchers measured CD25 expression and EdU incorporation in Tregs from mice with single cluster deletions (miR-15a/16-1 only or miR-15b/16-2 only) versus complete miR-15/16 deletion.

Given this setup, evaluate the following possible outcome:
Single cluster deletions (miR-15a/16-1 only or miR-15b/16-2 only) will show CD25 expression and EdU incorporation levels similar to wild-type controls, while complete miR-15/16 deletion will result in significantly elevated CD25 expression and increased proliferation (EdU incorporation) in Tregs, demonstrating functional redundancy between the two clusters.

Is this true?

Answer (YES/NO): NO